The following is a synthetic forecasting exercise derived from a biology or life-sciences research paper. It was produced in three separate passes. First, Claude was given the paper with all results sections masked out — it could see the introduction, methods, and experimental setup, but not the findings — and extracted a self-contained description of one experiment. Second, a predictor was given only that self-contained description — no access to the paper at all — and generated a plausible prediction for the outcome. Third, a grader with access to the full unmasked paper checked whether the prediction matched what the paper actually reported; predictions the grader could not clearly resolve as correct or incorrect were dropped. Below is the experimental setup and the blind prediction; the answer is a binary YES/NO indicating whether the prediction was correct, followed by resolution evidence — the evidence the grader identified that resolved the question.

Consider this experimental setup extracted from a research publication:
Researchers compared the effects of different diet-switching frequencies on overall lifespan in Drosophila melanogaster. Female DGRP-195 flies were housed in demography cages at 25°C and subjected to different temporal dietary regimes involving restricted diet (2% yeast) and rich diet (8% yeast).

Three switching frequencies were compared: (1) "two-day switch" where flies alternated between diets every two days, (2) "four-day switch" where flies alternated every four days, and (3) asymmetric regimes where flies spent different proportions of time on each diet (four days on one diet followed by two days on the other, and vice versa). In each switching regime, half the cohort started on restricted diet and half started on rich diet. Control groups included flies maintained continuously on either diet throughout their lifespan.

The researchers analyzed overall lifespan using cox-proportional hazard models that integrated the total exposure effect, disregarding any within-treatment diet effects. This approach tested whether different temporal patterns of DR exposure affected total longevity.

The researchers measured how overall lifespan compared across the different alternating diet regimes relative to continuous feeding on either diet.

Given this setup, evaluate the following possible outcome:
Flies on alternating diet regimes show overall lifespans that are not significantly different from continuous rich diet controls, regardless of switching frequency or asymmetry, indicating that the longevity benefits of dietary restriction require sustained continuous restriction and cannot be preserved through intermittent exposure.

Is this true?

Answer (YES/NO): NO